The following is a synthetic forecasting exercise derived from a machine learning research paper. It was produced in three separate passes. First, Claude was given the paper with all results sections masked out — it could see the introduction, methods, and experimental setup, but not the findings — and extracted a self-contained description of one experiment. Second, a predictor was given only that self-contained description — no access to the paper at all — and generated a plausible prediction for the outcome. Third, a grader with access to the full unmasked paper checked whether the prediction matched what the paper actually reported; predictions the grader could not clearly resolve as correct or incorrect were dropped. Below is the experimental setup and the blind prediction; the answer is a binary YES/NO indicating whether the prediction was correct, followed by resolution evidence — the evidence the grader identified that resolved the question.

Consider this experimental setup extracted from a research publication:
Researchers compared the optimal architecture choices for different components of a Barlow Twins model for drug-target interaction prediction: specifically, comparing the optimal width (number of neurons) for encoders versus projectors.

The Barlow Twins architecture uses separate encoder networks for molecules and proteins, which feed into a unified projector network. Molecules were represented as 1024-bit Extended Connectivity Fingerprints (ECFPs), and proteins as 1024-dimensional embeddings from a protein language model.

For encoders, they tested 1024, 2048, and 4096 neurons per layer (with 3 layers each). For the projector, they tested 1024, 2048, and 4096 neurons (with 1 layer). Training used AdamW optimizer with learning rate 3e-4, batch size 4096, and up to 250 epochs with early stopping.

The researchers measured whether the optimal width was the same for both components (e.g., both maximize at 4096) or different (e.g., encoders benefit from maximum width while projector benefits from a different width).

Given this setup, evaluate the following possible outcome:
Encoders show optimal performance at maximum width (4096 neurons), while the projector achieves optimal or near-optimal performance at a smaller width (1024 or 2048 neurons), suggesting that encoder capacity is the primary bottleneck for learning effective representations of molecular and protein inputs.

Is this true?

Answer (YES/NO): YES